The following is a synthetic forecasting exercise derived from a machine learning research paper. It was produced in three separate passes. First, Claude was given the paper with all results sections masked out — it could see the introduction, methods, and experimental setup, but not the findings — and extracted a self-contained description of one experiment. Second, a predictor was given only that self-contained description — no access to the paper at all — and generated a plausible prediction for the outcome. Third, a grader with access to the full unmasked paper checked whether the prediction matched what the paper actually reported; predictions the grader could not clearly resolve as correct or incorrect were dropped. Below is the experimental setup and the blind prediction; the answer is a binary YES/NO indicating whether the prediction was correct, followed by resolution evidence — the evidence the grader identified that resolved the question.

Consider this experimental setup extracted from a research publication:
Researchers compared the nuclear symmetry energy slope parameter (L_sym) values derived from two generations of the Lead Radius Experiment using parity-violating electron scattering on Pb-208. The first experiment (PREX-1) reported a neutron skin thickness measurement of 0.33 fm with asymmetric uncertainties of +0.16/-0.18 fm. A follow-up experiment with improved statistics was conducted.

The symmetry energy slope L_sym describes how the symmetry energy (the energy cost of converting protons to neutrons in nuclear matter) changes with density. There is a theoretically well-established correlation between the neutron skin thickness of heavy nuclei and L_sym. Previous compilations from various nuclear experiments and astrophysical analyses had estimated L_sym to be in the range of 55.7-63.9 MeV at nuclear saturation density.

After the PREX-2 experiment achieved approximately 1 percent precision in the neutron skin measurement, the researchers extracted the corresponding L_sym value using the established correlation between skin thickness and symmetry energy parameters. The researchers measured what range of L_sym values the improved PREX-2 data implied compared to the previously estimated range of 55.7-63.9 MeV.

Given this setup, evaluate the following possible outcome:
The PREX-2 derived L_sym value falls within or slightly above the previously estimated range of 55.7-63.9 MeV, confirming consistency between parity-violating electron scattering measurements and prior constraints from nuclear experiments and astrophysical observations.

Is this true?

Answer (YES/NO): NO